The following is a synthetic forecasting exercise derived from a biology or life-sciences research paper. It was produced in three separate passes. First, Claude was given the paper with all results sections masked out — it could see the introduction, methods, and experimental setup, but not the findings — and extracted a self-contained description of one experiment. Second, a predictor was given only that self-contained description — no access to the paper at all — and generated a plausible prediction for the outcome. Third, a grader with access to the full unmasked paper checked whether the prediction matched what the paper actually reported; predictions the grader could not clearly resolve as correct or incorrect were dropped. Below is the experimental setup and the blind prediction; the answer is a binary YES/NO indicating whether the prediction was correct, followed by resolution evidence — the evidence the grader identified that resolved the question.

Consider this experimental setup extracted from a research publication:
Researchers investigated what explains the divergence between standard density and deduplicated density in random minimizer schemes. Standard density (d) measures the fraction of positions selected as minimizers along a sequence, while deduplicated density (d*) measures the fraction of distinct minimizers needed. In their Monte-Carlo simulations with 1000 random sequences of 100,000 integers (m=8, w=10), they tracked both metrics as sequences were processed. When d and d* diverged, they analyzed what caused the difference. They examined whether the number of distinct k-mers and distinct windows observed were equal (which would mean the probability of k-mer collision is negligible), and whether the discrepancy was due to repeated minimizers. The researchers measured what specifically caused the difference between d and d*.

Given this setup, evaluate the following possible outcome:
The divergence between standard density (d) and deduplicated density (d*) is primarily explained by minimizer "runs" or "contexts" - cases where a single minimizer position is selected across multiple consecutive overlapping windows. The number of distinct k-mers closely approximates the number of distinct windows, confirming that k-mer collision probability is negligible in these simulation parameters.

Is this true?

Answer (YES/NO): NO